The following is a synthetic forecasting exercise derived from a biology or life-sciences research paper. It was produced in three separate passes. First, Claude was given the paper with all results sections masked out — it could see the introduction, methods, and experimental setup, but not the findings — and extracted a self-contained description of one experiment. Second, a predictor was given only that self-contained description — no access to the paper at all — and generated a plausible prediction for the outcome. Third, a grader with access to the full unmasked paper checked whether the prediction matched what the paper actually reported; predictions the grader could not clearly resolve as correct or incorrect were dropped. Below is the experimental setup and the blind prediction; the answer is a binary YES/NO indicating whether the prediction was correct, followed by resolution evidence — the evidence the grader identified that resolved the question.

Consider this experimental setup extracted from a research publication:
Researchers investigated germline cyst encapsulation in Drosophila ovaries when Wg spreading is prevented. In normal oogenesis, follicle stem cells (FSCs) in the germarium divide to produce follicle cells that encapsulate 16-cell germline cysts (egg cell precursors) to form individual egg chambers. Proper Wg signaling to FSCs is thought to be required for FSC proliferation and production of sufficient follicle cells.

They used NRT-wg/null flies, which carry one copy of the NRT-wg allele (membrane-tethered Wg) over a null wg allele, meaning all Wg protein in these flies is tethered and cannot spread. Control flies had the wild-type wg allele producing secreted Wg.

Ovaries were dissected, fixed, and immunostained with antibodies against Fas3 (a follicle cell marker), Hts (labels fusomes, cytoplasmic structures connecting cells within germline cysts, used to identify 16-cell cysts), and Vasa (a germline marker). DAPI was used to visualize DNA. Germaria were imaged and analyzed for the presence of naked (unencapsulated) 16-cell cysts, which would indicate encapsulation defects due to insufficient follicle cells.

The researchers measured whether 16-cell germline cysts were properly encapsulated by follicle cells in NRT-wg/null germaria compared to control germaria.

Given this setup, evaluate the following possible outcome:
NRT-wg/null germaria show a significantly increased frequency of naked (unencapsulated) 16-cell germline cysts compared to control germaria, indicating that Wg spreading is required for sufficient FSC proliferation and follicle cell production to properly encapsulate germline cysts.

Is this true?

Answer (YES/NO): NO